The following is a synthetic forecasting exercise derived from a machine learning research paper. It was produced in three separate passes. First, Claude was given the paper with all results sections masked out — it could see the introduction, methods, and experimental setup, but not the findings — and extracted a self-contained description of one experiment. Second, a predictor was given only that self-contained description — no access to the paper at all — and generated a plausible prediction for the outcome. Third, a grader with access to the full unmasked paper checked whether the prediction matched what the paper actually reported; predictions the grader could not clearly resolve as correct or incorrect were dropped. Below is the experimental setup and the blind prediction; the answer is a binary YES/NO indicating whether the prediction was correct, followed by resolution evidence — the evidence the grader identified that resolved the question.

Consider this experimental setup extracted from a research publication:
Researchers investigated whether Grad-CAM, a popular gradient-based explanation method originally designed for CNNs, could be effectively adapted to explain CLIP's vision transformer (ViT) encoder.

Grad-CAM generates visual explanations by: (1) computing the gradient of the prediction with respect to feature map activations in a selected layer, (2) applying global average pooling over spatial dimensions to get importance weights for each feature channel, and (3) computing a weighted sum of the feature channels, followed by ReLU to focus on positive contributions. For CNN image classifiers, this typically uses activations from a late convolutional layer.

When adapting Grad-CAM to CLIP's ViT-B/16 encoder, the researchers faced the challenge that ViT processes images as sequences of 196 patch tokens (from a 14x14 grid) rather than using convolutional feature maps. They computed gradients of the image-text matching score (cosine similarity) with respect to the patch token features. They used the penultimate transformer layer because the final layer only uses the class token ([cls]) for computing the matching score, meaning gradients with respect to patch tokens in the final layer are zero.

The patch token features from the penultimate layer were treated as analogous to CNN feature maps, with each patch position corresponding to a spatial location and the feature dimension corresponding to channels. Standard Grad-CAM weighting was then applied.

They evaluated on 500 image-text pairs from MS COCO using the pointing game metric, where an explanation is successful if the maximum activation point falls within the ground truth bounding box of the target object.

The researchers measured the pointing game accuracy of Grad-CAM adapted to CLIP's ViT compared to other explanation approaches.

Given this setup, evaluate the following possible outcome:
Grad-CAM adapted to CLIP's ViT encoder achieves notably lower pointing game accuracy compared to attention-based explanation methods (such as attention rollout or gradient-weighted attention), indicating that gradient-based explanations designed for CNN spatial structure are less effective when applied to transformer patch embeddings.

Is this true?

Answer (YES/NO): NO